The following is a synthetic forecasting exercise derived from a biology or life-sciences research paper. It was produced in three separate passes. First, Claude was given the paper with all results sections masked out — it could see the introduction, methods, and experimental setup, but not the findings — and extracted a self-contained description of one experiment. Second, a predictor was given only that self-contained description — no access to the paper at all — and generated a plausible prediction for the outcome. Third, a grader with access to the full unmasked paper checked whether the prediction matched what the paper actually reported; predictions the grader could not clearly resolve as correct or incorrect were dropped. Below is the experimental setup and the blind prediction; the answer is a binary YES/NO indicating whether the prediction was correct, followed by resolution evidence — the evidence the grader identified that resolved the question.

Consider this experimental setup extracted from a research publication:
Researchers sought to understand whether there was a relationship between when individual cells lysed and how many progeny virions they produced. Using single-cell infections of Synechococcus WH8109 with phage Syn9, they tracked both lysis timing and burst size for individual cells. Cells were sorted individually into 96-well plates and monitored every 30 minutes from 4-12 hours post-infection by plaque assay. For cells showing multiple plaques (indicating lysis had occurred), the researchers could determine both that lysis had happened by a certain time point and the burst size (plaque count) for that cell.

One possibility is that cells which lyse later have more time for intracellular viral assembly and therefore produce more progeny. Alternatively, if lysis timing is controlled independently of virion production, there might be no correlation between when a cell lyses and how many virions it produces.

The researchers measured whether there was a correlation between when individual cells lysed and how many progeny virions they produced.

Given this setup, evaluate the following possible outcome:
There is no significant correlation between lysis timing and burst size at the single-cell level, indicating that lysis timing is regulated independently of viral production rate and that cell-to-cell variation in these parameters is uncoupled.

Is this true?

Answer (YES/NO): NO